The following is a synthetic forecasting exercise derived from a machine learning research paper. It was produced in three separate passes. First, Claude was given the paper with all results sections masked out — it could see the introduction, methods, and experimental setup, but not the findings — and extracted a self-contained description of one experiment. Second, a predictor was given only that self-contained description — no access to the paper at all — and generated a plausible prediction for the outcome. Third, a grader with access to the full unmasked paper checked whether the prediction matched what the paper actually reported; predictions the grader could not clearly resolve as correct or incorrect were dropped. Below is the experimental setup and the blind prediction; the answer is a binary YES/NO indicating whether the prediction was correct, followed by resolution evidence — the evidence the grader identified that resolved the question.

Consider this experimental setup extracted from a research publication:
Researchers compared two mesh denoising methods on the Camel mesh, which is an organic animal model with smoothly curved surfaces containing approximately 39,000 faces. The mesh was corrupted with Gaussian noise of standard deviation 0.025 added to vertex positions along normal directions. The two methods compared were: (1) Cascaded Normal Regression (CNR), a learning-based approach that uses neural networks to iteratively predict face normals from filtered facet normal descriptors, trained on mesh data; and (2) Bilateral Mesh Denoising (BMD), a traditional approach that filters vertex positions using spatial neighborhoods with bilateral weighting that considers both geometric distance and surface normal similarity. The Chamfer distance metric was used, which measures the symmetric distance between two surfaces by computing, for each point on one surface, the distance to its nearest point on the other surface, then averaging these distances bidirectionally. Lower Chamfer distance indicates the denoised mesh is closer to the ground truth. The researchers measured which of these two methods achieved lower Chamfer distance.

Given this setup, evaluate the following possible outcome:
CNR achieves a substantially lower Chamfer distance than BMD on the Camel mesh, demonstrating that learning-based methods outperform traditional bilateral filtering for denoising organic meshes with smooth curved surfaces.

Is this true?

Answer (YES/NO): YES